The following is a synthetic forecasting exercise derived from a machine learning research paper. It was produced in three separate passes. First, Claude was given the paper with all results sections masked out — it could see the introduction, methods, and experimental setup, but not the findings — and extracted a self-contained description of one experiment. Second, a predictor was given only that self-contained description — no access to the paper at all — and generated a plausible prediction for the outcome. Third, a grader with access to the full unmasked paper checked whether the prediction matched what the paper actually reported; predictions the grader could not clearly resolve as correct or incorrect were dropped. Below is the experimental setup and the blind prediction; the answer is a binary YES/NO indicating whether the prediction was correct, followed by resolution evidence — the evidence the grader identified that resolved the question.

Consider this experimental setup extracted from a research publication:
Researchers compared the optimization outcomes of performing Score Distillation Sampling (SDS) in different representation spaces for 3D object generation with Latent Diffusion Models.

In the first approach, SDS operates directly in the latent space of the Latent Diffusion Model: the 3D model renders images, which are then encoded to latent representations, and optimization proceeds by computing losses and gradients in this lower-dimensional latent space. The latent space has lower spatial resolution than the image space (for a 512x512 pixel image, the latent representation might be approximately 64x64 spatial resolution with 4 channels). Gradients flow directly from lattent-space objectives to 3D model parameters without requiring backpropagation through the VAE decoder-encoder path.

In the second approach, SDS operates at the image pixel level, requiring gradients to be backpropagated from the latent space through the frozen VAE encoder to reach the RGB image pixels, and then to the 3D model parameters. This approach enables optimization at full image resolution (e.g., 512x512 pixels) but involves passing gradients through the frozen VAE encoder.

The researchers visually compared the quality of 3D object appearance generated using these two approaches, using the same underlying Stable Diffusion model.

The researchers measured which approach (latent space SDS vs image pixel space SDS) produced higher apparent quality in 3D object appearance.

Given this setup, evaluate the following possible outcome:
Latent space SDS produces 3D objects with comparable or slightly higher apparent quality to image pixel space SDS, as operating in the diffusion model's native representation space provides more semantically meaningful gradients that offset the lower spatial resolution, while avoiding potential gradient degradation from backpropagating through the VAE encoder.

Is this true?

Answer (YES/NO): NO